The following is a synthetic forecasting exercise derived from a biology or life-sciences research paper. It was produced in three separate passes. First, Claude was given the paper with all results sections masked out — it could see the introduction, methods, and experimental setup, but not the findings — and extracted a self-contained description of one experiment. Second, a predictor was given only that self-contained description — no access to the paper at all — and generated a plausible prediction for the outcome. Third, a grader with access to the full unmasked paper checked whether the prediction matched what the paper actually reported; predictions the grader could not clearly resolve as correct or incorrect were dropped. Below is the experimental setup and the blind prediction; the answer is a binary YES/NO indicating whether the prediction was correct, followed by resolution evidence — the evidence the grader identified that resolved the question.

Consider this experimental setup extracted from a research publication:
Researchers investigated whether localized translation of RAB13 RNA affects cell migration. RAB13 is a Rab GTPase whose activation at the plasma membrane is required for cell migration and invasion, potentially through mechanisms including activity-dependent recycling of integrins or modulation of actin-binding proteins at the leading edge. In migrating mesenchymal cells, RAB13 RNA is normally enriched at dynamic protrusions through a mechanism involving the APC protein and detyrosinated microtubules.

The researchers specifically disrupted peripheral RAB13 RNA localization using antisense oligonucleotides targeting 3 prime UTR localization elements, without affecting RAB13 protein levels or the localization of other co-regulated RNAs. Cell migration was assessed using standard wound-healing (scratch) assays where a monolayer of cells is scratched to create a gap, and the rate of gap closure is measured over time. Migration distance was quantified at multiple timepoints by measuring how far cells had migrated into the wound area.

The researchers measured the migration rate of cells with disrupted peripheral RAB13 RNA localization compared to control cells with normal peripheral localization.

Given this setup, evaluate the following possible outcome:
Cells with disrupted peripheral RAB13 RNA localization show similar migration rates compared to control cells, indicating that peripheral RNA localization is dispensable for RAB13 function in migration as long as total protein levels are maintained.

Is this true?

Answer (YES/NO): NO